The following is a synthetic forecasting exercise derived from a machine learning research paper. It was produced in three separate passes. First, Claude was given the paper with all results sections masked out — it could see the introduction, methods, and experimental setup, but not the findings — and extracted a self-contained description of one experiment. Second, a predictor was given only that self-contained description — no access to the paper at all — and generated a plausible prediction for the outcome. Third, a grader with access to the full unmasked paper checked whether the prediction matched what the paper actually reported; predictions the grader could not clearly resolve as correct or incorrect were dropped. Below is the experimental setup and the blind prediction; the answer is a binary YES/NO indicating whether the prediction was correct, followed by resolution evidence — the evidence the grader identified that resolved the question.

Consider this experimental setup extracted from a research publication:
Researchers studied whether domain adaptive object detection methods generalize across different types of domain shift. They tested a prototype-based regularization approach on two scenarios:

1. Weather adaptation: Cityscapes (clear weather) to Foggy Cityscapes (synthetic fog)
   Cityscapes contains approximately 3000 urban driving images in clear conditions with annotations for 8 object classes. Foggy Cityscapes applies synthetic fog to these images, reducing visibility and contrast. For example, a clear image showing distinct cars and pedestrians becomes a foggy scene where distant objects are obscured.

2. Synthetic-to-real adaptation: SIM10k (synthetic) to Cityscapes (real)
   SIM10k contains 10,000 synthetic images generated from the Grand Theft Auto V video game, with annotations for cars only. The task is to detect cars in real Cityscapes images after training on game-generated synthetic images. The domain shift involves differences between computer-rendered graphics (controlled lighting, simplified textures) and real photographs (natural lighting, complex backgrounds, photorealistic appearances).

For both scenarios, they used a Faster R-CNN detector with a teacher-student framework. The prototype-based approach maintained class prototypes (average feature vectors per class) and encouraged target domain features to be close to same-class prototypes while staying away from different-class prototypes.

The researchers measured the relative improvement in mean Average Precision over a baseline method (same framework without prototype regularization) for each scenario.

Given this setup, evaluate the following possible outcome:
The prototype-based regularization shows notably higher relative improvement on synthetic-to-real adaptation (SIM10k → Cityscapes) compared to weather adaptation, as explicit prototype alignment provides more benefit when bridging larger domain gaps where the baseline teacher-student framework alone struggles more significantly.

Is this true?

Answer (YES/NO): NO